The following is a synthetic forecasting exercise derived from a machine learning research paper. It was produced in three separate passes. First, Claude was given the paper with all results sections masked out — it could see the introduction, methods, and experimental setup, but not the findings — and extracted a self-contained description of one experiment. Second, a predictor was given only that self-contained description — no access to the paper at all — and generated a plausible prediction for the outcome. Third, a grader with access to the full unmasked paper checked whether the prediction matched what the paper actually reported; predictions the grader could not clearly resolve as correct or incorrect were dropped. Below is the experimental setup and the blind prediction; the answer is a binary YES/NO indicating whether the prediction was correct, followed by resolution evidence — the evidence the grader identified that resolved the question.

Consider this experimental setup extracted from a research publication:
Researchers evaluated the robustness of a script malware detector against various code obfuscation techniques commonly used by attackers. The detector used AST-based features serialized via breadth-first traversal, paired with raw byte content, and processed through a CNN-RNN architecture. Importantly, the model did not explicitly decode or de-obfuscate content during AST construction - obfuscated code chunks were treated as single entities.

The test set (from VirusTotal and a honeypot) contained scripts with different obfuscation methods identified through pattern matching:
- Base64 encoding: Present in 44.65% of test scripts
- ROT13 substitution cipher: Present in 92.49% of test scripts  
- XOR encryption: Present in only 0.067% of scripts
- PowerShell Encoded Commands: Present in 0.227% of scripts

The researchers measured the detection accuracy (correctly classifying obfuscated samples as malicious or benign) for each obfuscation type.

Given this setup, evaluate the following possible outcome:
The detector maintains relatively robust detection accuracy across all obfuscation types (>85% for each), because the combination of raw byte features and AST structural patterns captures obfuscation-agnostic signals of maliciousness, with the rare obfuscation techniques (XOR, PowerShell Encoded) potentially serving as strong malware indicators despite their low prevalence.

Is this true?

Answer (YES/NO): NO